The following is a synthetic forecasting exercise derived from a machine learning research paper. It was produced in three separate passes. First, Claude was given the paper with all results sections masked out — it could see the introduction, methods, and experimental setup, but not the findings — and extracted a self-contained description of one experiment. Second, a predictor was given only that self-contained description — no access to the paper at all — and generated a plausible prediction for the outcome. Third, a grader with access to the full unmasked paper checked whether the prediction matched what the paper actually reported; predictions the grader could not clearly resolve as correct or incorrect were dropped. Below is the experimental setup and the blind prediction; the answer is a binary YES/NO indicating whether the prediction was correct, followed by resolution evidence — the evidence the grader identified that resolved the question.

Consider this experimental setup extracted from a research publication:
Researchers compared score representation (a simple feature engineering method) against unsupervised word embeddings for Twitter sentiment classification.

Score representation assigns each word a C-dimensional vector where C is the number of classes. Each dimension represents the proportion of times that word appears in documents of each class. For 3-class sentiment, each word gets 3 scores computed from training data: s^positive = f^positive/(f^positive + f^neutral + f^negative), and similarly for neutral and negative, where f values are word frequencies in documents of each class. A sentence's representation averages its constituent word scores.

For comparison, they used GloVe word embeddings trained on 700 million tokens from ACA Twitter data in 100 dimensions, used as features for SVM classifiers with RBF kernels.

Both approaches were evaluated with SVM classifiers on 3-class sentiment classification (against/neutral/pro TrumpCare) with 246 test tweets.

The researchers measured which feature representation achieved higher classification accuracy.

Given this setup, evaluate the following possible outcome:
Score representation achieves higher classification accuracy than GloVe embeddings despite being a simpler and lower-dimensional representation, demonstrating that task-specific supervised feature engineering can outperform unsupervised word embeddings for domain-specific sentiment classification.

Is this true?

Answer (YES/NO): YES